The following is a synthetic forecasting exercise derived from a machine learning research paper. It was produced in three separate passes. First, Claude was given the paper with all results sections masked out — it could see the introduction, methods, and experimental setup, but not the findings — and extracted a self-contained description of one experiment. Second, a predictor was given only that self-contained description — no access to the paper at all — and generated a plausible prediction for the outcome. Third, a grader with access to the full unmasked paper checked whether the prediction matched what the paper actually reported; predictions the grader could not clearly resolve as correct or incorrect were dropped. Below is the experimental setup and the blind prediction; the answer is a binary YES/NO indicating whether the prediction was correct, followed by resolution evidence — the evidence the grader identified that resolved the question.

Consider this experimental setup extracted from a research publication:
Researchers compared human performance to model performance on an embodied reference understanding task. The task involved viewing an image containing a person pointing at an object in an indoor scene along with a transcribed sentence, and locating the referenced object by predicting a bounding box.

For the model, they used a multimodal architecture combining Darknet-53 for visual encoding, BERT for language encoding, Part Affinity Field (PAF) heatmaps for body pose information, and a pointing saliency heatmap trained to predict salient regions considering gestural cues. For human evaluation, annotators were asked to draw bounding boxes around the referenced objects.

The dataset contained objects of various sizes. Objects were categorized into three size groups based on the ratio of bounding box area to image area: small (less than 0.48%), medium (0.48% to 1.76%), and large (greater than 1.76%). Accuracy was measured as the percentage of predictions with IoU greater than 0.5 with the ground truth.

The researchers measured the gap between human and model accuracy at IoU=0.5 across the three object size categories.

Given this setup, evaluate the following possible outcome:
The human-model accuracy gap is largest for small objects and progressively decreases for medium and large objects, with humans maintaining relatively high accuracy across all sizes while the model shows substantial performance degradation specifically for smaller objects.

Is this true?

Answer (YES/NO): NO